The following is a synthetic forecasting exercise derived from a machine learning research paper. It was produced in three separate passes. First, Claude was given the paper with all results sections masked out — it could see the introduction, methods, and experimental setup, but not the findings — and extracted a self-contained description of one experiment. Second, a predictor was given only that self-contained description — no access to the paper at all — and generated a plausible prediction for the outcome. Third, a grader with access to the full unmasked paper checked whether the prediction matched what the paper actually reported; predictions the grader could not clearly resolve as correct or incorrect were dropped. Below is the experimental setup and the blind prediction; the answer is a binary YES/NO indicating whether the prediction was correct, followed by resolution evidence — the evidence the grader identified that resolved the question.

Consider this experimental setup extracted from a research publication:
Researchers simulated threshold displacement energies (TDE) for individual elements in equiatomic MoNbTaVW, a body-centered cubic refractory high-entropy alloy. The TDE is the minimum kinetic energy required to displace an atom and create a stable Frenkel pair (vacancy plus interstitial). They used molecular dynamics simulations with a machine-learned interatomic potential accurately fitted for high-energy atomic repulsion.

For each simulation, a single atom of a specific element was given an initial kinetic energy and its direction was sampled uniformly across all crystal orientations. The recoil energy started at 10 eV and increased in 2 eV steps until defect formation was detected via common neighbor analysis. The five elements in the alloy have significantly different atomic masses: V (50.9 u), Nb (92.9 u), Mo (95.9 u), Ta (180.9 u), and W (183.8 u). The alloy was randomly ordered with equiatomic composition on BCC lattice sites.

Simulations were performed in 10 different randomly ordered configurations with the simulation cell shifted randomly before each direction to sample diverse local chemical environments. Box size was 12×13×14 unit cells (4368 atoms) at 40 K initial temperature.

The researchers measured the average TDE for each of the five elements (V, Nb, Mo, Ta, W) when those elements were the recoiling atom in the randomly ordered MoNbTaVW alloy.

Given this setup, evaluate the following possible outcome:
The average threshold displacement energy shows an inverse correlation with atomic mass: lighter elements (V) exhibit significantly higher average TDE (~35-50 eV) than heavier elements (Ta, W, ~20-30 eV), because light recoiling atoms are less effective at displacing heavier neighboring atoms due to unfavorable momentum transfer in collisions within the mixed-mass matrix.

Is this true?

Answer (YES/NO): NO